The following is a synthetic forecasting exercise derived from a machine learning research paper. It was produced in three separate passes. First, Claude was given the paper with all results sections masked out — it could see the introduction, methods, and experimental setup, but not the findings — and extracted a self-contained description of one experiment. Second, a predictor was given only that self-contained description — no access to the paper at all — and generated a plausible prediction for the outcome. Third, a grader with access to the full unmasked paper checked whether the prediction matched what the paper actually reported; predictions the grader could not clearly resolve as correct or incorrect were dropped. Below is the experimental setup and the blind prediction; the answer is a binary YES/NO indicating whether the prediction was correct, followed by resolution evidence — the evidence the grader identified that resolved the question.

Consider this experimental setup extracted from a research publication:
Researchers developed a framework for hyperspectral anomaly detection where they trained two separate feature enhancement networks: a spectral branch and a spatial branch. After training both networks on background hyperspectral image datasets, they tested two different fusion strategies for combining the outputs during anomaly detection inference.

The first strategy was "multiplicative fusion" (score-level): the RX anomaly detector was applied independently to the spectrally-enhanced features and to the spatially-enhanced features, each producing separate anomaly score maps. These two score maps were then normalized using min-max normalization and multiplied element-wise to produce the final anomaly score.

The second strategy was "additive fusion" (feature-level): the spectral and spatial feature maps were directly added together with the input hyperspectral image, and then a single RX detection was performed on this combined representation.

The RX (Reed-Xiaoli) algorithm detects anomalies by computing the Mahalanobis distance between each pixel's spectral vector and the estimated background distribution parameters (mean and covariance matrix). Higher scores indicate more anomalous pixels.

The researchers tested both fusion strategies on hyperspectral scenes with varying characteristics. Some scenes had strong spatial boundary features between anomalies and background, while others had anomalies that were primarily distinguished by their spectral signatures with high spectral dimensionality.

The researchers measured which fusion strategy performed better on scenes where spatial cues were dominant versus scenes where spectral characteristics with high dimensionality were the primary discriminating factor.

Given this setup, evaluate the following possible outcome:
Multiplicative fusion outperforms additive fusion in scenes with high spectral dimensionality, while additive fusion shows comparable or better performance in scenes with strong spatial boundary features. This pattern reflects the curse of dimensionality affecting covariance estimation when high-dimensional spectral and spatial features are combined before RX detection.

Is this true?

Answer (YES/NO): NO